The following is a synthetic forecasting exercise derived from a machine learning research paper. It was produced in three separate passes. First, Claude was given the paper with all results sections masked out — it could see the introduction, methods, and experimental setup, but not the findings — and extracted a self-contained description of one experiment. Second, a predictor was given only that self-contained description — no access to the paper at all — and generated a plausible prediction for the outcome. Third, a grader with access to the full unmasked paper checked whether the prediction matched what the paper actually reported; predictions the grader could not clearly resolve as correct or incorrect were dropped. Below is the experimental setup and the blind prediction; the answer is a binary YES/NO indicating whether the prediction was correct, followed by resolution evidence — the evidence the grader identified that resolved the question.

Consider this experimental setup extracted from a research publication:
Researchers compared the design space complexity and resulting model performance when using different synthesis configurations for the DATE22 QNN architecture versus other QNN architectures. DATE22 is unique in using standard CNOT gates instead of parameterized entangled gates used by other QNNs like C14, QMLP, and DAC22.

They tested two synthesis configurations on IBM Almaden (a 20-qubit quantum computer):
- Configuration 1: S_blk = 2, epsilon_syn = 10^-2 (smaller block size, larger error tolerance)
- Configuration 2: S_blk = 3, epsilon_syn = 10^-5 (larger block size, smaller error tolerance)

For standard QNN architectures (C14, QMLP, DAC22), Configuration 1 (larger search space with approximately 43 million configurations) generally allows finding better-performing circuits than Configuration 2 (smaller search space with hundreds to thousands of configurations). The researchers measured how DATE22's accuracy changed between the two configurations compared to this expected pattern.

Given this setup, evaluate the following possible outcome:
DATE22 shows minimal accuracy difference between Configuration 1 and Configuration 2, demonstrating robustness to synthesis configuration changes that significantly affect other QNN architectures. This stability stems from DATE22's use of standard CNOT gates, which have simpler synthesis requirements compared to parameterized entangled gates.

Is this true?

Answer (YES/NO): NO